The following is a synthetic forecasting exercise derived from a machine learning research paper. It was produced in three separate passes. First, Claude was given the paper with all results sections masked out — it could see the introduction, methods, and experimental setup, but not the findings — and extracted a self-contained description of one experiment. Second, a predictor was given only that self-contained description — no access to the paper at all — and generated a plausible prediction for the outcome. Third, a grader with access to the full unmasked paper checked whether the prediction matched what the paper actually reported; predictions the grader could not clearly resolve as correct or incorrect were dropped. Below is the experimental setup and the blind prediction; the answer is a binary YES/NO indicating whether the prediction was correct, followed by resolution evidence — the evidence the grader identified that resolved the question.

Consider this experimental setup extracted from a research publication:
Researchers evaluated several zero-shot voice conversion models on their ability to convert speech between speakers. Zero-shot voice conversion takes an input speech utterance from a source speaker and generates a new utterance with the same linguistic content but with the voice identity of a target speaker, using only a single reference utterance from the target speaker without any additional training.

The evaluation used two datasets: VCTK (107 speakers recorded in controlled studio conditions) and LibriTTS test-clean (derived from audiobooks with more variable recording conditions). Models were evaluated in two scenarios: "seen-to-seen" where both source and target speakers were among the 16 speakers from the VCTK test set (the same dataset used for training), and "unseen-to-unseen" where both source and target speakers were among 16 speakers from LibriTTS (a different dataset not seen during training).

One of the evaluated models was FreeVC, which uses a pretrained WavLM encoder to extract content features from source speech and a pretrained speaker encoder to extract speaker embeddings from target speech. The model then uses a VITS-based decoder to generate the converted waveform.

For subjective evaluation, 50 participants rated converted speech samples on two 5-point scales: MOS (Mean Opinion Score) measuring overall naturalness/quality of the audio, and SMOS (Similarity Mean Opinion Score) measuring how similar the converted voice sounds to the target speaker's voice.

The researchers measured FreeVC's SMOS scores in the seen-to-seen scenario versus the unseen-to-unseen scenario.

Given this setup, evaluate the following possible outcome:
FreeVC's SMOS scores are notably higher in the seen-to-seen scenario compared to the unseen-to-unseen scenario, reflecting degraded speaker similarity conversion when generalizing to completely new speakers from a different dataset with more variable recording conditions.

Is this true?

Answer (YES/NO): YES